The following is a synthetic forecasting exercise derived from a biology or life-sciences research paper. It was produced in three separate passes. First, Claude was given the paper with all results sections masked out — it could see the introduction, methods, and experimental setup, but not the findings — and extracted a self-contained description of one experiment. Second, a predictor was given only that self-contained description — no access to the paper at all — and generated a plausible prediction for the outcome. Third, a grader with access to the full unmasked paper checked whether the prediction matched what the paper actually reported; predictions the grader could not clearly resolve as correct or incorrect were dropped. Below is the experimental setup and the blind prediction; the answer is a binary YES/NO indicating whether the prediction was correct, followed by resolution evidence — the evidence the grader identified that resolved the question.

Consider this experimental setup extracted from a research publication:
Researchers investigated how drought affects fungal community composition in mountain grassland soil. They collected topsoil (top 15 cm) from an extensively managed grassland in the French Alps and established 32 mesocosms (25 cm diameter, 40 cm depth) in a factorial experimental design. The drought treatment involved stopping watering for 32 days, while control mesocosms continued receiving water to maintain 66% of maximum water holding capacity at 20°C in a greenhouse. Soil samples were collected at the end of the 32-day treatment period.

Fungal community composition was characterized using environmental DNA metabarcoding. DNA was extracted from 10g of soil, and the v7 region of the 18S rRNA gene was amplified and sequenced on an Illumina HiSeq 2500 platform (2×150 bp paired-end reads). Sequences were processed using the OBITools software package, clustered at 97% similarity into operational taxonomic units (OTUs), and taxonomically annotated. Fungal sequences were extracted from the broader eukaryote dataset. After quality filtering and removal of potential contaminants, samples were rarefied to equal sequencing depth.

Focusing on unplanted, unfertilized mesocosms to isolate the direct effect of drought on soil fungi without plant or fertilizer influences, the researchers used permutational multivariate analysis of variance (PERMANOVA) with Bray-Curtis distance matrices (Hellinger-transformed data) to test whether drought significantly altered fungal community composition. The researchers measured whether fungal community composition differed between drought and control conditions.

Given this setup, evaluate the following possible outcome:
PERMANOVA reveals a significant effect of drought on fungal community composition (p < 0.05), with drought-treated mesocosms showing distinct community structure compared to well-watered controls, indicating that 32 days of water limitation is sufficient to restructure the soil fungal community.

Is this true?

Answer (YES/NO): YES